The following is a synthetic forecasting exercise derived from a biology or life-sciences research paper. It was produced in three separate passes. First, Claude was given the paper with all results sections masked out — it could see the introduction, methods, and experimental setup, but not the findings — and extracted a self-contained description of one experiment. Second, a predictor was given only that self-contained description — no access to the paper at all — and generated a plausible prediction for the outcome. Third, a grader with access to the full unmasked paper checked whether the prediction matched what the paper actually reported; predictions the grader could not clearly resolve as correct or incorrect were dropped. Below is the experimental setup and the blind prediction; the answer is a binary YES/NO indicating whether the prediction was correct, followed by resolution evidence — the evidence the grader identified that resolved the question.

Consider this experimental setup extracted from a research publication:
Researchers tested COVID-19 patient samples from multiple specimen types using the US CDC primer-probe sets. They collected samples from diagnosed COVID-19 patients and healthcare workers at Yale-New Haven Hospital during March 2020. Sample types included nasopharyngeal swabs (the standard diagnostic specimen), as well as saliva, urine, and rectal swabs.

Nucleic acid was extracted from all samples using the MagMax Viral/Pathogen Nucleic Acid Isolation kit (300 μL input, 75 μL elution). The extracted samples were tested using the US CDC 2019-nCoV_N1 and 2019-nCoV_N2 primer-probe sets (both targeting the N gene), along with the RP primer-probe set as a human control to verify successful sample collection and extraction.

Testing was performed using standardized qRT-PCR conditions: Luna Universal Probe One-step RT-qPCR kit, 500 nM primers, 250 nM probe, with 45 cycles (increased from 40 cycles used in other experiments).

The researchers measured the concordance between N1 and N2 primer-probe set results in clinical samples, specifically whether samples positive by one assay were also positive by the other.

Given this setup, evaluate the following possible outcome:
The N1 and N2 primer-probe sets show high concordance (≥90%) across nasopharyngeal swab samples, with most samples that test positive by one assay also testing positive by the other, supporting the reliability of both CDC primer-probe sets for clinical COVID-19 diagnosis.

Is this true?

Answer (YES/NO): YES